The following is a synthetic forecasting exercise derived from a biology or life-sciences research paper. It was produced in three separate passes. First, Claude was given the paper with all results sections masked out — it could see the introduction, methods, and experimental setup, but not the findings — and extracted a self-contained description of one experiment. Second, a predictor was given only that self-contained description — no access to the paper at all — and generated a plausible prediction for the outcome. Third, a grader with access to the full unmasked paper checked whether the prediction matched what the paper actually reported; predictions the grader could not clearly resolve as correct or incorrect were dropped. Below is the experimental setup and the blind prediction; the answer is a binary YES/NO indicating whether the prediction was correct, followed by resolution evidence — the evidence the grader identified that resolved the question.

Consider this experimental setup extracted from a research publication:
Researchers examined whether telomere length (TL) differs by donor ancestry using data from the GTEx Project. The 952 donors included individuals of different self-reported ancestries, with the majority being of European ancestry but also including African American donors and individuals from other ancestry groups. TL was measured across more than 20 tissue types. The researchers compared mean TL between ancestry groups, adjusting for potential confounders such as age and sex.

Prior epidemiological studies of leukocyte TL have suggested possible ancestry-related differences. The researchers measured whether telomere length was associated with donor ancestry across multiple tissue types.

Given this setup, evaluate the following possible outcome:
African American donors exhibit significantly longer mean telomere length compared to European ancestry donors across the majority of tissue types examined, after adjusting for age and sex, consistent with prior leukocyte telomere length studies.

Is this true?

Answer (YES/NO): YES